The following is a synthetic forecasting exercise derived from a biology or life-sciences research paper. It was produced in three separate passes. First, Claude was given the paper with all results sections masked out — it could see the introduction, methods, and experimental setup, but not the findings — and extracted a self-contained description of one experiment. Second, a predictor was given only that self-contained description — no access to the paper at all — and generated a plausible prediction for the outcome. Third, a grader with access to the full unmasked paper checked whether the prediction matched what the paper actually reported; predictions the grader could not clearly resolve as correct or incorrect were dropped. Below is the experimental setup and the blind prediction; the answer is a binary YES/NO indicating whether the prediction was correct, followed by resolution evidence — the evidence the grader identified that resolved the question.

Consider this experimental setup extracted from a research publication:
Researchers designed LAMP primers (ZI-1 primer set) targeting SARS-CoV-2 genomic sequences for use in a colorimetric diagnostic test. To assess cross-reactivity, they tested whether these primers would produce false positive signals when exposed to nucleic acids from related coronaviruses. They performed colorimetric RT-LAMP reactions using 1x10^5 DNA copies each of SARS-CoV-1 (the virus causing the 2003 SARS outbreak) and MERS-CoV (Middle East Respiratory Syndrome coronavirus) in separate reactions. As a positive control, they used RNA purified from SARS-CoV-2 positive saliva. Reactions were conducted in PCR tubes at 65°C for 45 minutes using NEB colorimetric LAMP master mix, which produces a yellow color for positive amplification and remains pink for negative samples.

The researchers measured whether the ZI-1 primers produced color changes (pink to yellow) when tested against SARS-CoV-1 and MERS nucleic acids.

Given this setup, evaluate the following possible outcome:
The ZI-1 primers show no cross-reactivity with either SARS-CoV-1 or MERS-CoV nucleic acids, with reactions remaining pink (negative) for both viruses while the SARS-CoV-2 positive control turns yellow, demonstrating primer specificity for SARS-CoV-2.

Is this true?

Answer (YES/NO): YES